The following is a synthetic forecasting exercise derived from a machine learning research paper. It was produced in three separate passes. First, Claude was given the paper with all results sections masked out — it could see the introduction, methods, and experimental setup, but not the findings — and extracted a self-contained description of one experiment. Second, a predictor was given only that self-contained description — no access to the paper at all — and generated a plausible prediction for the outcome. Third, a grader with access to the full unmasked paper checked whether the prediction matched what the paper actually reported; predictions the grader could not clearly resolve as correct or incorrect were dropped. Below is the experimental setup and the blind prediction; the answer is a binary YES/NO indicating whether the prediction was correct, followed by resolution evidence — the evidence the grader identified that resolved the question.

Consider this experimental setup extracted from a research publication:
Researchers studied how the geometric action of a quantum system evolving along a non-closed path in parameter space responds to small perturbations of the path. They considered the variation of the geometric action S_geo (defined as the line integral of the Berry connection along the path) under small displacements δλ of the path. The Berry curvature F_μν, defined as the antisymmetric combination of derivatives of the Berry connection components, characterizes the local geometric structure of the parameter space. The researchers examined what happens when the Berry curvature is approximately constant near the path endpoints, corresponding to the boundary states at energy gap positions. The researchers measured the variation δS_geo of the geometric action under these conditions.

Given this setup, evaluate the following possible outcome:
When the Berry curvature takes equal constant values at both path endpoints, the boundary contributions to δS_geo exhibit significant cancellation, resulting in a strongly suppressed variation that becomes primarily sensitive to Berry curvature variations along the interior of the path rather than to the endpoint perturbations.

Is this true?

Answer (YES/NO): NO